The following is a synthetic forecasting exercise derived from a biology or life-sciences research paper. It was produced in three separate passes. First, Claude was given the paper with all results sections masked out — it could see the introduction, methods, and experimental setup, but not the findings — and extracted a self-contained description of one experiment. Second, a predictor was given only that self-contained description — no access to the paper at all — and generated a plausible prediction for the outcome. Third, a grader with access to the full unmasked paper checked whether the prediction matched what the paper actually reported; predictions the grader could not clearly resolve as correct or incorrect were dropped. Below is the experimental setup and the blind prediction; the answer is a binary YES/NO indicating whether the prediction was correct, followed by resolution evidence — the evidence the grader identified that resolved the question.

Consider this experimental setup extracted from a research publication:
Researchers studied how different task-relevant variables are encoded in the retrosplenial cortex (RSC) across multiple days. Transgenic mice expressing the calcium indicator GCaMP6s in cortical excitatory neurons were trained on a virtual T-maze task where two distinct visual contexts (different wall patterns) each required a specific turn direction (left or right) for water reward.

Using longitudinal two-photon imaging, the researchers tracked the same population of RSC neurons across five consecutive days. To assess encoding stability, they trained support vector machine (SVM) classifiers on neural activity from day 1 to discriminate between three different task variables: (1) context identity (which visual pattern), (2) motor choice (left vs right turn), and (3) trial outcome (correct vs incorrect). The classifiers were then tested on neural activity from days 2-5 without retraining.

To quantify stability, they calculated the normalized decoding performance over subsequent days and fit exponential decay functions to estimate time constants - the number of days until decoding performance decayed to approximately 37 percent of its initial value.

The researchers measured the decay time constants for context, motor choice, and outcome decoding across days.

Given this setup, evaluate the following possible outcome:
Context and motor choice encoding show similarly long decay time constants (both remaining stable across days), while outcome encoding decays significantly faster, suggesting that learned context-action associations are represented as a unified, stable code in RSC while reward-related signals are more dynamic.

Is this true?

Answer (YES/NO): NO